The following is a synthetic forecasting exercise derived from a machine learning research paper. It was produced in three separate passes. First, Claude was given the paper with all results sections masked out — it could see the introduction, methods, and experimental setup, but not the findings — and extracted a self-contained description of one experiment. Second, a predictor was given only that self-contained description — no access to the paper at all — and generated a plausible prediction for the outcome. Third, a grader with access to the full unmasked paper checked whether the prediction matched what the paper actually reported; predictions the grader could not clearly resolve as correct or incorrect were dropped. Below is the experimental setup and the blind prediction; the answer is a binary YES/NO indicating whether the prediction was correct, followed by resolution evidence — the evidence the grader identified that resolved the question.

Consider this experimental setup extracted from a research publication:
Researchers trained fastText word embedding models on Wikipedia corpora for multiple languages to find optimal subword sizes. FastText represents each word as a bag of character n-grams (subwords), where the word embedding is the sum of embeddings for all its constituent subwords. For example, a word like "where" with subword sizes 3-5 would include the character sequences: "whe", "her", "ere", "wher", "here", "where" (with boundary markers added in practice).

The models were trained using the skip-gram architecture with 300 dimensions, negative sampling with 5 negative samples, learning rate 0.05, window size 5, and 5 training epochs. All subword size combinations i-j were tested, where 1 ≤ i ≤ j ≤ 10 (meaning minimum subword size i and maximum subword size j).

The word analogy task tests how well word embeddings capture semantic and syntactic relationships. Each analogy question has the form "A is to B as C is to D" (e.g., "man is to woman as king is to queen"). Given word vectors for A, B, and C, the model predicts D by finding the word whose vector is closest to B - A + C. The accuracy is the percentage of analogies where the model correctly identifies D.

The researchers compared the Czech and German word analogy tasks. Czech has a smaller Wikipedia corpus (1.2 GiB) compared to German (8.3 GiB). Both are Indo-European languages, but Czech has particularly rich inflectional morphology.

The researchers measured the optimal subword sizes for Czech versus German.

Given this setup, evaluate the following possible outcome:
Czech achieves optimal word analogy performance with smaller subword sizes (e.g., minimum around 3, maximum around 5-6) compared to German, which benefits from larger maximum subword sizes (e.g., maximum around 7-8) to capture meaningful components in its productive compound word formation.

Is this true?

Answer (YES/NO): NO